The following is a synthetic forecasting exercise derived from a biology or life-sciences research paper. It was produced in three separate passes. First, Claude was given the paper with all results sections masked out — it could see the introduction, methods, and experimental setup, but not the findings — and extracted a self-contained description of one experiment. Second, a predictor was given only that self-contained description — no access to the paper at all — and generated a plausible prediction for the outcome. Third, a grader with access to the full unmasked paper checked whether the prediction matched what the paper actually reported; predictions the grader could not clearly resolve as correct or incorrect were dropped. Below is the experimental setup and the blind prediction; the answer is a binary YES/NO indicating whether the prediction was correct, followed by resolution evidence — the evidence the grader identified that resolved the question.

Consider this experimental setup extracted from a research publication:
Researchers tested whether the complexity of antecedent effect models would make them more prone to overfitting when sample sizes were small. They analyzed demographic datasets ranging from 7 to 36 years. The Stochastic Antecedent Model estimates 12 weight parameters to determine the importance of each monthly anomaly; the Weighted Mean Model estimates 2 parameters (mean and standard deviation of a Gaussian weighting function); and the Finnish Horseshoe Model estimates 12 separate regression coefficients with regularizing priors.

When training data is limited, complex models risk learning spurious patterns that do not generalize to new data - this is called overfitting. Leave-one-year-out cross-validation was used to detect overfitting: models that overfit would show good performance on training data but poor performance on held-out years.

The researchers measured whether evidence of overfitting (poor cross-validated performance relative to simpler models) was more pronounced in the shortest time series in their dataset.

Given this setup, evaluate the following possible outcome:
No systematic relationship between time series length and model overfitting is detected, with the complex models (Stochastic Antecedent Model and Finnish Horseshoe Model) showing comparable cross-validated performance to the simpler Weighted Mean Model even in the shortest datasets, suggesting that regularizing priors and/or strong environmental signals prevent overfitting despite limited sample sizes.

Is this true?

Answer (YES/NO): NO